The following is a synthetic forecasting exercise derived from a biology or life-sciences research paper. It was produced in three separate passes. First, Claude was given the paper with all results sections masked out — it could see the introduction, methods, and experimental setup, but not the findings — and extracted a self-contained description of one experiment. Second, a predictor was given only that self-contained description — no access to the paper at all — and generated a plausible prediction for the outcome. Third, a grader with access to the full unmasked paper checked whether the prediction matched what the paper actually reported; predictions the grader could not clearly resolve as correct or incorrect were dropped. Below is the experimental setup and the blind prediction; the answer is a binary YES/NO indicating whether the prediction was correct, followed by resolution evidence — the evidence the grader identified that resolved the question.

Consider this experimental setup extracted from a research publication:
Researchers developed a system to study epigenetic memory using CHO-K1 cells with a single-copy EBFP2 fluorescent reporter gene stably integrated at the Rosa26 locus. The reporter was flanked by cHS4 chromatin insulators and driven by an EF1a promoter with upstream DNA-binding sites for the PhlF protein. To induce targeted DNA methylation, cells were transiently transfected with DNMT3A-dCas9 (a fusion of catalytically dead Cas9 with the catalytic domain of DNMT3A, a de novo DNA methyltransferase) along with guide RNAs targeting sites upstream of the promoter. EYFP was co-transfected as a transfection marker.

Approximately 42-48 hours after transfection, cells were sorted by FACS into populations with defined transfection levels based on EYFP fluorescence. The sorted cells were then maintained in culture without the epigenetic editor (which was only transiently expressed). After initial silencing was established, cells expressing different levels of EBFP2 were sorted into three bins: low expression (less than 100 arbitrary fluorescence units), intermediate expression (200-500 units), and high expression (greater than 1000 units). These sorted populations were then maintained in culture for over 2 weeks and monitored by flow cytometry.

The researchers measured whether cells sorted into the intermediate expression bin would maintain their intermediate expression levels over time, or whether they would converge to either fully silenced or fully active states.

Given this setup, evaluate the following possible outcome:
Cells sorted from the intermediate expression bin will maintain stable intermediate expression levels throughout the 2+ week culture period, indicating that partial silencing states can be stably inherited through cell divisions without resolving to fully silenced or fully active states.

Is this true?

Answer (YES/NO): YES